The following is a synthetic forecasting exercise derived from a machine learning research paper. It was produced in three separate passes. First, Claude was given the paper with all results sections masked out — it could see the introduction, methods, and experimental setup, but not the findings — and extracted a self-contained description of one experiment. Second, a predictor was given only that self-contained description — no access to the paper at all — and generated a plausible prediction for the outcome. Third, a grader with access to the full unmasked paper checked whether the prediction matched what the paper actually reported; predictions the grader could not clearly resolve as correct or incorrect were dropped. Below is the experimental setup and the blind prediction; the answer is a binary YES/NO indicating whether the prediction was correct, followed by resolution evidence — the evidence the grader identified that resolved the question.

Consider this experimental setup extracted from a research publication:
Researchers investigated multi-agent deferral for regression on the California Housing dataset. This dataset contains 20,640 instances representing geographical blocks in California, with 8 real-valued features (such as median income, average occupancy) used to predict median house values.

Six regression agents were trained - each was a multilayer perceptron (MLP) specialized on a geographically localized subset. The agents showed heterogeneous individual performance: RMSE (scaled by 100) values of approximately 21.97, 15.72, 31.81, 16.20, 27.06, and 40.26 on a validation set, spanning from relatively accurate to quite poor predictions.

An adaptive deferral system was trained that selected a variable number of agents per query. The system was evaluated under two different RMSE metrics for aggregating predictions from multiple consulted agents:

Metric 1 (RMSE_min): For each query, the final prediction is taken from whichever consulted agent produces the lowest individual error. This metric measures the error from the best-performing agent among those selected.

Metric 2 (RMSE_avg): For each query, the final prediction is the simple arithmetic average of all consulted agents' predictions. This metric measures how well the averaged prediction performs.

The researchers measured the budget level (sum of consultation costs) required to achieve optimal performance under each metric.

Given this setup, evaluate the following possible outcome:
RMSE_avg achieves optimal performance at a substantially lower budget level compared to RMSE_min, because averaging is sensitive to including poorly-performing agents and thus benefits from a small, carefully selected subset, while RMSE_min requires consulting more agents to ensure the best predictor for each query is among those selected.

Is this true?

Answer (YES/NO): YES